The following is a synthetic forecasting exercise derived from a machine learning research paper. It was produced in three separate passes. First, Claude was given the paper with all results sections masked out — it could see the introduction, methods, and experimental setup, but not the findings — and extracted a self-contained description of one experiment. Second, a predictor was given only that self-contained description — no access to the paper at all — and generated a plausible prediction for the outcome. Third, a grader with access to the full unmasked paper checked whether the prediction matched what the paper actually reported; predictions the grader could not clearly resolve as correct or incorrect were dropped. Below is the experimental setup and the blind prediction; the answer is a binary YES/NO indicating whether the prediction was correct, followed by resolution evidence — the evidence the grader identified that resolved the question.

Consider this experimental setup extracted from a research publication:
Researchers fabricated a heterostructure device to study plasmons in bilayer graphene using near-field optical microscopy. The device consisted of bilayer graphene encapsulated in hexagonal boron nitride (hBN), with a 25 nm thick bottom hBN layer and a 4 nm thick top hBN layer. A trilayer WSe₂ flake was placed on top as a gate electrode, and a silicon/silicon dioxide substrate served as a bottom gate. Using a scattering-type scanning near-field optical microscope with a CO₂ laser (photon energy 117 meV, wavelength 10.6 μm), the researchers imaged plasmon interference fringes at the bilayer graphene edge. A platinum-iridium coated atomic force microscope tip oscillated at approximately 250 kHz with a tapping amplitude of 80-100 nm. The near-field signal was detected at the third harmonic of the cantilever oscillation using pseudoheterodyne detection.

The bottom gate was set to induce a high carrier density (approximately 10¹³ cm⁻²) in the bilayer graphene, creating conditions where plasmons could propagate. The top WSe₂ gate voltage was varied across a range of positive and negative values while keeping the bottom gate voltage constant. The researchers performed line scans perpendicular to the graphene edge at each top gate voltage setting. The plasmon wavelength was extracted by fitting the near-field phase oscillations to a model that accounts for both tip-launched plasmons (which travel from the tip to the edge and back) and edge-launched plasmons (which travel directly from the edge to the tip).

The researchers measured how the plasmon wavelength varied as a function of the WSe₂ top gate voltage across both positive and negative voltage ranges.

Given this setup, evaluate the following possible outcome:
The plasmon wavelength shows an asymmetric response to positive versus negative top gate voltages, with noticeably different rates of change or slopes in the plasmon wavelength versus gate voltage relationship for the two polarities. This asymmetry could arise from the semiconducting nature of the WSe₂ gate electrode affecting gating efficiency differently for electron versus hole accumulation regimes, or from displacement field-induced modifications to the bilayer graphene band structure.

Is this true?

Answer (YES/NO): NO